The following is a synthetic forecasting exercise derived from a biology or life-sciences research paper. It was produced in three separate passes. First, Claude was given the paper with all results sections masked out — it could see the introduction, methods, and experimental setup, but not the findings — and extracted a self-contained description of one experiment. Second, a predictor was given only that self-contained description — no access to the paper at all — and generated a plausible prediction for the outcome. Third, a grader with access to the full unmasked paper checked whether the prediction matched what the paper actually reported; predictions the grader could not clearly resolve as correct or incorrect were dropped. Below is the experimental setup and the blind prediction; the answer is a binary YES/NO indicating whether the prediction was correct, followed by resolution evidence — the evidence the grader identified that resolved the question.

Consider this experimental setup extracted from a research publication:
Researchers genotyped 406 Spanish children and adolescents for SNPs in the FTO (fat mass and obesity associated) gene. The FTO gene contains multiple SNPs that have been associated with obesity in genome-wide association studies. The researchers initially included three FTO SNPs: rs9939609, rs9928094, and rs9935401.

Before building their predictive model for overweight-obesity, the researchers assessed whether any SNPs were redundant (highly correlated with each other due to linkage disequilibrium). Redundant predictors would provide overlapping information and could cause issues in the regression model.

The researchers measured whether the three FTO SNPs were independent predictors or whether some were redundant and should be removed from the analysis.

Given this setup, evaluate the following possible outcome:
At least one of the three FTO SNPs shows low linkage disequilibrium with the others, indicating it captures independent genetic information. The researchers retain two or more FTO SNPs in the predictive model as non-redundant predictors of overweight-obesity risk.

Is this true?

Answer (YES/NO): NO